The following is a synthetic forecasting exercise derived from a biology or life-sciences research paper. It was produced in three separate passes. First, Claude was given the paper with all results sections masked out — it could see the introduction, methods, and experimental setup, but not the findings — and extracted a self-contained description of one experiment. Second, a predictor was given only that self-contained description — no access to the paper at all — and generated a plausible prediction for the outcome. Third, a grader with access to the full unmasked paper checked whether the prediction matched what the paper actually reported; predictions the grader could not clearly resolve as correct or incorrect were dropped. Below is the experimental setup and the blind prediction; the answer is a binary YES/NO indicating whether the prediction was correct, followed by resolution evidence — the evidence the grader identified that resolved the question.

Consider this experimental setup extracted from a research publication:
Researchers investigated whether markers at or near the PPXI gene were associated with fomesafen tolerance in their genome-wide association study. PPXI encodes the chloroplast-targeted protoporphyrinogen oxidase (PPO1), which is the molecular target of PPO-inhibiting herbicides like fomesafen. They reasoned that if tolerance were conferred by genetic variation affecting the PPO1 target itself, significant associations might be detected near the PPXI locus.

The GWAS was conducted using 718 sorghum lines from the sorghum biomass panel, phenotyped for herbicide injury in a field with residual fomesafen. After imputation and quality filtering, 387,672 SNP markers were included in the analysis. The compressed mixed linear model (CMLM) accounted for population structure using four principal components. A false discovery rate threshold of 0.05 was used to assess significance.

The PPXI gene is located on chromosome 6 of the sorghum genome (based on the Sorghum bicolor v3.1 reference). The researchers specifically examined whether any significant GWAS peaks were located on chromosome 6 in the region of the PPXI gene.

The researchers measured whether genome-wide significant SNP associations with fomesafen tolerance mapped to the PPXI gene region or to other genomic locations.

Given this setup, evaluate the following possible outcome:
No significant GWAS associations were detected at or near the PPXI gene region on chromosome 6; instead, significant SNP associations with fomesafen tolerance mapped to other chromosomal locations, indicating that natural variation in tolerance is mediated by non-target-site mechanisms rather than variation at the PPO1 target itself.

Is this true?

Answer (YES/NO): NO